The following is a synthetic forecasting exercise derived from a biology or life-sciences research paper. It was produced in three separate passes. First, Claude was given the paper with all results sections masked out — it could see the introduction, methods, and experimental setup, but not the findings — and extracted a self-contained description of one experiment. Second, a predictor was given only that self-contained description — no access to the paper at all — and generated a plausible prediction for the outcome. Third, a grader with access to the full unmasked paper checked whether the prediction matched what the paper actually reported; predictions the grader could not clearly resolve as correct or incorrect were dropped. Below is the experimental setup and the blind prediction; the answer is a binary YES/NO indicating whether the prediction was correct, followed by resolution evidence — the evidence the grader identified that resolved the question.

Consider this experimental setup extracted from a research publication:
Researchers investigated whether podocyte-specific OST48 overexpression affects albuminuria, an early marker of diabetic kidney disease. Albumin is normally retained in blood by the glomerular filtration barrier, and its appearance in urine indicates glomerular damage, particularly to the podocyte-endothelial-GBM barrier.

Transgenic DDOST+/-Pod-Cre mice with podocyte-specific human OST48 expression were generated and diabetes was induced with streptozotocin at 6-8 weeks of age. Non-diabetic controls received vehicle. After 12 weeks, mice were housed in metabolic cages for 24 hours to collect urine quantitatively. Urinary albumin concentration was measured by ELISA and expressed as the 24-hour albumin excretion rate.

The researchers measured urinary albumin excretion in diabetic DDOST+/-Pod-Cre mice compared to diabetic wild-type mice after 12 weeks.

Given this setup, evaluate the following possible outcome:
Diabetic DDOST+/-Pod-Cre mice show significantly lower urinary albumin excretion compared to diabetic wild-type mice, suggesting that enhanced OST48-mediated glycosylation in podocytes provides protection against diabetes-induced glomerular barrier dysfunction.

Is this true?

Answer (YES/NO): NO